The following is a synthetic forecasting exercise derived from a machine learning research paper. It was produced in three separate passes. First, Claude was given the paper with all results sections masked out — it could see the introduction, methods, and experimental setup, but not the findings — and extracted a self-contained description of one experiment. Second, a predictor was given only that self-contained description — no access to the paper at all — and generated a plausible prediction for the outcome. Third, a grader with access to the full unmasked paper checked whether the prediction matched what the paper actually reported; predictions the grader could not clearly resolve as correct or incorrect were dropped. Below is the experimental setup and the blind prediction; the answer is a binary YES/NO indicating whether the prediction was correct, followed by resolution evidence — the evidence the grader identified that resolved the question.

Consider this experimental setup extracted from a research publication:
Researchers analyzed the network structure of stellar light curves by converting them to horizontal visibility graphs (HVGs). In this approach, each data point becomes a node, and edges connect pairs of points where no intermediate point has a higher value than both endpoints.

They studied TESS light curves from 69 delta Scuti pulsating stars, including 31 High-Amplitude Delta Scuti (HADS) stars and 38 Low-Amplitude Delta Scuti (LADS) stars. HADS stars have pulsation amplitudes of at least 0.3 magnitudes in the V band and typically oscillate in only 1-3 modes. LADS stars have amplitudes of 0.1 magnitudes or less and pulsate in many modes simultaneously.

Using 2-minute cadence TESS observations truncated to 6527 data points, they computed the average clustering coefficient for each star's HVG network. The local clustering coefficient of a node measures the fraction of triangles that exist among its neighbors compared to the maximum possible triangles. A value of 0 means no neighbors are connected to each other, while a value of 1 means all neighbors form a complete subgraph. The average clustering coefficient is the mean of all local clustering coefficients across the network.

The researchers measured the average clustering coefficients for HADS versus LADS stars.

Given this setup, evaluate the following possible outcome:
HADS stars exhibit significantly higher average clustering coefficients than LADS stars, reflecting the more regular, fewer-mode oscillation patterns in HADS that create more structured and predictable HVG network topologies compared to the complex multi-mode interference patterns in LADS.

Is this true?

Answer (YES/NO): NO